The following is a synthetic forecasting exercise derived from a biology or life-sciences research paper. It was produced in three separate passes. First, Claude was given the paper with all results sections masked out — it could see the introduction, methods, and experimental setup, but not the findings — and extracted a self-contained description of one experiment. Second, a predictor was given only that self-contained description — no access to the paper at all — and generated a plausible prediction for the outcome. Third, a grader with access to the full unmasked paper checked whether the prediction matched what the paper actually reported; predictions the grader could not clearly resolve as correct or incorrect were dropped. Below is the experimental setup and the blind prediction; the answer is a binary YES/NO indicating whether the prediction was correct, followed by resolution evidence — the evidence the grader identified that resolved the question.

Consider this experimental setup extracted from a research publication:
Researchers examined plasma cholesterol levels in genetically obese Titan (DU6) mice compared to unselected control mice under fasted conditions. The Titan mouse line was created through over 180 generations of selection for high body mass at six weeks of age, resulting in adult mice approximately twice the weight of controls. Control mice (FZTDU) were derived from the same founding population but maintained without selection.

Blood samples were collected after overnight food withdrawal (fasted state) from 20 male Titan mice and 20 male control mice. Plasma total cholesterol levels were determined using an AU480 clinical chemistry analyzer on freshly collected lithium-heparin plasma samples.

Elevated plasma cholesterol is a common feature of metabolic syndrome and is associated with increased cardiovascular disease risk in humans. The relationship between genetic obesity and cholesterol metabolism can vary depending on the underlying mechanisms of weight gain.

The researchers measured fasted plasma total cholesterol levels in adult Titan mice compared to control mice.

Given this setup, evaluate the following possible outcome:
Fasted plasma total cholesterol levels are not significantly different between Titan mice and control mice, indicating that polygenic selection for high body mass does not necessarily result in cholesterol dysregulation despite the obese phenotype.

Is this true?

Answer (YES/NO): NO